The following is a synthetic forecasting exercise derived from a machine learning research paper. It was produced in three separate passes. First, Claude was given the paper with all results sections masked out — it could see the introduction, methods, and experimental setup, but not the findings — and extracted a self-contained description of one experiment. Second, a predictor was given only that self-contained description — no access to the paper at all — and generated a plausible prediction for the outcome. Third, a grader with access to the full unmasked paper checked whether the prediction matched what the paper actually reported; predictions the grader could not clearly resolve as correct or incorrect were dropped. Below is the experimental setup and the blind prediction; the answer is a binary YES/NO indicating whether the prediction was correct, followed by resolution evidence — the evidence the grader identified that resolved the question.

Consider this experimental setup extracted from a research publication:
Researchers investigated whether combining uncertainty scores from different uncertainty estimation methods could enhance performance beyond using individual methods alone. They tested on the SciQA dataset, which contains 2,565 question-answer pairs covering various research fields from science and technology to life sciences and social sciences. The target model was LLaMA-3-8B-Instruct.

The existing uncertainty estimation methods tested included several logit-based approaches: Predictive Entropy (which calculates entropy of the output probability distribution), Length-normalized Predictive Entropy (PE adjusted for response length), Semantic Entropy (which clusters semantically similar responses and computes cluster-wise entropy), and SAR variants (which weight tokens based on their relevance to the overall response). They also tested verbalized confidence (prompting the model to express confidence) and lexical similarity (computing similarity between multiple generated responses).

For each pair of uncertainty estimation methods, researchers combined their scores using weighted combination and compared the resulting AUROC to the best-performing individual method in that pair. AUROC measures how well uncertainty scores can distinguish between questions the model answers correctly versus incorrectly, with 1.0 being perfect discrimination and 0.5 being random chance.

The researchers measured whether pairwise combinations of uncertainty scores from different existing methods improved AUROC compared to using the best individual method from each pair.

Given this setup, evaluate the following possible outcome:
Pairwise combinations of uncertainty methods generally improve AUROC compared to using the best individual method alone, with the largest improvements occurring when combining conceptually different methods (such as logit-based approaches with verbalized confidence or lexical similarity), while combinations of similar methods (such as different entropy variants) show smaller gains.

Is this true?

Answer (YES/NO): NO